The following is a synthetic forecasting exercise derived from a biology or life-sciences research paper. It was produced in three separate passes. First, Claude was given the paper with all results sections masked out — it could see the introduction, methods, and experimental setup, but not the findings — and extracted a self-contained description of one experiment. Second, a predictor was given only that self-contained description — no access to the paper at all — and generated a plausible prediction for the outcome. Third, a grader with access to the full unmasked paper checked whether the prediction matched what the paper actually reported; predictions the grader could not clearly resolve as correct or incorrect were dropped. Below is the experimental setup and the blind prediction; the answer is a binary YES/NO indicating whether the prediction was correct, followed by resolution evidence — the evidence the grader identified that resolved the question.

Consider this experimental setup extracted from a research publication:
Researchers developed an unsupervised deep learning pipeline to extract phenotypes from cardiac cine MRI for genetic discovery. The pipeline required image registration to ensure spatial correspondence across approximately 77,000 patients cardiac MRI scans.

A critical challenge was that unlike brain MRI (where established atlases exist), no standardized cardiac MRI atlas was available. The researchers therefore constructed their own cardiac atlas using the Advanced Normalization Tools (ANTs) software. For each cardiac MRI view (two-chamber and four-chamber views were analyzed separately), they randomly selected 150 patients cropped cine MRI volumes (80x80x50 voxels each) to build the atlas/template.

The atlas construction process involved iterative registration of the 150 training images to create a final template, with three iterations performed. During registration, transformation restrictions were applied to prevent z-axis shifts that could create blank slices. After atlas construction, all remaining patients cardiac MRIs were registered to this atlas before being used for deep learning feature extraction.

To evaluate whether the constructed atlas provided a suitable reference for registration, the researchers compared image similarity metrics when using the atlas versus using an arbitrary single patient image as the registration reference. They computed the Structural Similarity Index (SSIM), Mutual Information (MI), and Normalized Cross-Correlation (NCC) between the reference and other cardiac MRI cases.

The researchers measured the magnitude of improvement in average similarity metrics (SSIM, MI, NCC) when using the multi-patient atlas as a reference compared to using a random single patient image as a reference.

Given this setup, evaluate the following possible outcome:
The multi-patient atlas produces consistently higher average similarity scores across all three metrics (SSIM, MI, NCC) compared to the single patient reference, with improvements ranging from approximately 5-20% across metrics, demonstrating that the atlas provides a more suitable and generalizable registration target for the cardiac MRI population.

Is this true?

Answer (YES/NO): NO